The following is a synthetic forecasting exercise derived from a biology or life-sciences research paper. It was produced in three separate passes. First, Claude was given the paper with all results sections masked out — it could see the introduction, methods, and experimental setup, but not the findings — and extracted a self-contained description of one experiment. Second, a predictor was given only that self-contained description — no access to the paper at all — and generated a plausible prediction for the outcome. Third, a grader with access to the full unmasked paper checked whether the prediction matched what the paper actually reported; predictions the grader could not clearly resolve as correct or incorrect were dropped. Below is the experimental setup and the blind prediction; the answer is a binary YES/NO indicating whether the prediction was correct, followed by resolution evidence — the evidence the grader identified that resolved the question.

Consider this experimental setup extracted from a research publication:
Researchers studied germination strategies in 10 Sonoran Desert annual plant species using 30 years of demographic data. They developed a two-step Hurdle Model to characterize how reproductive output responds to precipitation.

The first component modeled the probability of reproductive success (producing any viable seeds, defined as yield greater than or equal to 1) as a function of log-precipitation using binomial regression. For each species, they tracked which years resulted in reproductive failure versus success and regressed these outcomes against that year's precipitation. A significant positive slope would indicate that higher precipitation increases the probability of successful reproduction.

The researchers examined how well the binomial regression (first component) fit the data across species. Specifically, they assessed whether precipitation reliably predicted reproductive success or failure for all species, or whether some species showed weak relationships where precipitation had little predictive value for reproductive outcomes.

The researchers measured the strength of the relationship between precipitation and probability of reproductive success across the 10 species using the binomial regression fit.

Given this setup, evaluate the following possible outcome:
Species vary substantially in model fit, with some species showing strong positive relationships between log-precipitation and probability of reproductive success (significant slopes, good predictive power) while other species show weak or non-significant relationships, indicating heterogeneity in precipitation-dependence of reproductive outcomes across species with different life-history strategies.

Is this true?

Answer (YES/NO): NO